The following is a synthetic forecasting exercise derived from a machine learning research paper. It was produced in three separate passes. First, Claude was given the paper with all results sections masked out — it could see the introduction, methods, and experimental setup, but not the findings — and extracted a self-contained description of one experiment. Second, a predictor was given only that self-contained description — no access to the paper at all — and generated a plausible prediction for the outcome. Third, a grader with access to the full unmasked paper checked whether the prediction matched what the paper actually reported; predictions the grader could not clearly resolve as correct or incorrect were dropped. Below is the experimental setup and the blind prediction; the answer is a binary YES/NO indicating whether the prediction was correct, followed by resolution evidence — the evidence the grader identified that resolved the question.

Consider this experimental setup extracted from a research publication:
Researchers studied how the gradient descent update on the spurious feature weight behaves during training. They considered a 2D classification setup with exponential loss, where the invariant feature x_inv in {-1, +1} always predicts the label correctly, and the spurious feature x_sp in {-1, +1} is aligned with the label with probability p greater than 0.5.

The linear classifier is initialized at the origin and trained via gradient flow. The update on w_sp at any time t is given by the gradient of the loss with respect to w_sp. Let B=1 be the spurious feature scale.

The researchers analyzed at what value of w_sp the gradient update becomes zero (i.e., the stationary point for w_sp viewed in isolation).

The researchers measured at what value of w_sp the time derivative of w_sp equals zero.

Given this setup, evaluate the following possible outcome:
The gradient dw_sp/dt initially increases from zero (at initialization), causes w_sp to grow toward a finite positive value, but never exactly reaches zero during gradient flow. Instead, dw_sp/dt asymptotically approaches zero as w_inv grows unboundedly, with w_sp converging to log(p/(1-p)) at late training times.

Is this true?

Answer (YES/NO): NO